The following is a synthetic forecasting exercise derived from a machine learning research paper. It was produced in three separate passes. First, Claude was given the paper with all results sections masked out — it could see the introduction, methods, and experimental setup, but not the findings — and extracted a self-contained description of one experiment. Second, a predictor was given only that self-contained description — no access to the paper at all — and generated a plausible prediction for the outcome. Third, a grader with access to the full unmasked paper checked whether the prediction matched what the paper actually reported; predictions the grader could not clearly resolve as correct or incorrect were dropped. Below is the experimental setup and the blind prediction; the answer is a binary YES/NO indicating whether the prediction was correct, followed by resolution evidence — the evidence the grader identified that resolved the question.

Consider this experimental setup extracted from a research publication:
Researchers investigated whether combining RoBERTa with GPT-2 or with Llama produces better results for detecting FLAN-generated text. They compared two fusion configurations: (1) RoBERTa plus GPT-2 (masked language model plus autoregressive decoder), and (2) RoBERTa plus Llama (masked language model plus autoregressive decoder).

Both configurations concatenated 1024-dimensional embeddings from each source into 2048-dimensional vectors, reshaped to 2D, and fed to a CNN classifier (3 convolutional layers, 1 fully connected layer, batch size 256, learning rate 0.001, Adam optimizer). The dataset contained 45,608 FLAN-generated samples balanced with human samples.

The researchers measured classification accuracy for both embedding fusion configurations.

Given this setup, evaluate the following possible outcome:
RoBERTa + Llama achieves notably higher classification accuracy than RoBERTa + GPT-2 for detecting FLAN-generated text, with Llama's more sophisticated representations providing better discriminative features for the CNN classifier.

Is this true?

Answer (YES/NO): YES